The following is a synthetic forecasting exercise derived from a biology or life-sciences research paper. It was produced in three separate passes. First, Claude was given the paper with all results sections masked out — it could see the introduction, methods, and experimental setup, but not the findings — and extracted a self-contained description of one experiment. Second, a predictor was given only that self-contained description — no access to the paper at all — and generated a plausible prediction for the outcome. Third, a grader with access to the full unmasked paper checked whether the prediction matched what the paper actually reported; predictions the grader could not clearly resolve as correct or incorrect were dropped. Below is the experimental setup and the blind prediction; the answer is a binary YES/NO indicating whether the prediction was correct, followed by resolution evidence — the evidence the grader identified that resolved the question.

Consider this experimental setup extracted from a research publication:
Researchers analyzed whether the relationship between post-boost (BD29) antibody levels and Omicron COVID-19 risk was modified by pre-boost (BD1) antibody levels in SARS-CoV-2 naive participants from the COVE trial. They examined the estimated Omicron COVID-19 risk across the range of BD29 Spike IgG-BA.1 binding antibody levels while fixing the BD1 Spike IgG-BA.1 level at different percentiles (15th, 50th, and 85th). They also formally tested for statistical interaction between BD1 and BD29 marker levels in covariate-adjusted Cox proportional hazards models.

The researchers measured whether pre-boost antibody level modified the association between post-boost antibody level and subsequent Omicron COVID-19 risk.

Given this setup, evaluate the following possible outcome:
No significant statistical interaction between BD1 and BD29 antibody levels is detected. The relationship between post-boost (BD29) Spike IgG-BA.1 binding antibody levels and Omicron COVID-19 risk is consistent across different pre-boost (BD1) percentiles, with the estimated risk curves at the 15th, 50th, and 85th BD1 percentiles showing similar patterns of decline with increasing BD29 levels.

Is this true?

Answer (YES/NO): YES